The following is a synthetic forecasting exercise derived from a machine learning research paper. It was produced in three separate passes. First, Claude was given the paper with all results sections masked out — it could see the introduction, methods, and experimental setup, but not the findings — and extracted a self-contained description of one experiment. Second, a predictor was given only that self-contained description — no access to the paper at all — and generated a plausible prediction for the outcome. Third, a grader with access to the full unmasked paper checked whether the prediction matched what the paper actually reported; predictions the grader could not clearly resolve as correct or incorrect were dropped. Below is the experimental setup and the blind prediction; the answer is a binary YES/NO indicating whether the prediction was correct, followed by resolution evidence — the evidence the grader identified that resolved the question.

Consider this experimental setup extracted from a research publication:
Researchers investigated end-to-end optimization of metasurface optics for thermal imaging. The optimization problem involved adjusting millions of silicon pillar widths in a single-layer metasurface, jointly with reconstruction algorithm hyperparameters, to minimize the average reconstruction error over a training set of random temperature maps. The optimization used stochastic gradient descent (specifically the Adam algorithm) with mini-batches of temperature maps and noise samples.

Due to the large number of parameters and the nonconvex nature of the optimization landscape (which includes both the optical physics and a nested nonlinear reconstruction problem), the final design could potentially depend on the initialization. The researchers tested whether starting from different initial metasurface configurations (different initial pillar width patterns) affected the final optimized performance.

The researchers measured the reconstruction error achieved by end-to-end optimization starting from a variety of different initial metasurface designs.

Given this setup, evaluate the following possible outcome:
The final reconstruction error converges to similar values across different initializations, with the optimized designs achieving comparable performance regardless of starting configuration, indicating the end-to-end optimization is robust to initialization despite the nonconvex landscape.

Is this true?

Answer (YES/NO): YES